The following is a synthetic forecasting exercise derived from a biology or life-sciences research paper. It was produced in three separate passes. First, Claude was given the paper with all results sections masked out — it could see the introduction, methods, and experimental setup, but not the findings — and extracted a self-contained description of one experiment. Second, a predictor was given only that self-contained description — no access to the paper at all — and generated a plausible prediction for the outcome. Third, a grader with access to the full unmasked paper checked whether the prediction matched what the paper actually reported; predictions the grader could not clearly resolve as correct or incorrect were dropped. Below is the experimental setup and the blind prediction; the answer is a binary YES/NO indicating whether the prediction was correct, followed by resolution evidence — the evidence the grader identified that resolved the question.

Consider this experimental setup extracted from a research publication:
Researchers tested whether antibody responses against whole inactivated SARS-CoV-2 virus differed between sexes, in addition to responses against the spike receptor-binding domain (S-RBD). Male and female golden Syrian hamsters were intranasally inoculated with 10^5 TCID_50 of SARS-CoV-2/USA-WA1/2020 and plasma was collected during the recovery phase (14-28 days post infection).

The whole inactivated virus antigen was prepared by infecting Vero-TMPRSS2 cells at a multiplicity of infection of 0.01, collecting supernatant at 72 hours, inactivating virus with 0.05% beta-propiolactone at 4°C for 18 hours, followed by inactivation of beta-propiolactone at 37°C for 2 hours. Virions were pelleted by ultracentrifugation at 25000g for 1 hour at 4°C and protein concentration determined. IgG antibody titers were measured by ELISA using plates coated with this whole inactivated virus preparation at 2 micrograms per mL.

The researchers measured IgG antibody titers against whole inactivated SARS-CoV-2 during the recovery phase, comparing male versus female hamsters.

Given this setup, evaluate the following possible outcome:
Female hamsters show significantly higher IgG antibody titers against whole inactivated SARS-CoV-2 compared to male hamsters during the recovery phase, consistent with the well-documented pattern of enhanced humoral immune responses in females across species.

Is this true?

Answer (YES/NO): YES